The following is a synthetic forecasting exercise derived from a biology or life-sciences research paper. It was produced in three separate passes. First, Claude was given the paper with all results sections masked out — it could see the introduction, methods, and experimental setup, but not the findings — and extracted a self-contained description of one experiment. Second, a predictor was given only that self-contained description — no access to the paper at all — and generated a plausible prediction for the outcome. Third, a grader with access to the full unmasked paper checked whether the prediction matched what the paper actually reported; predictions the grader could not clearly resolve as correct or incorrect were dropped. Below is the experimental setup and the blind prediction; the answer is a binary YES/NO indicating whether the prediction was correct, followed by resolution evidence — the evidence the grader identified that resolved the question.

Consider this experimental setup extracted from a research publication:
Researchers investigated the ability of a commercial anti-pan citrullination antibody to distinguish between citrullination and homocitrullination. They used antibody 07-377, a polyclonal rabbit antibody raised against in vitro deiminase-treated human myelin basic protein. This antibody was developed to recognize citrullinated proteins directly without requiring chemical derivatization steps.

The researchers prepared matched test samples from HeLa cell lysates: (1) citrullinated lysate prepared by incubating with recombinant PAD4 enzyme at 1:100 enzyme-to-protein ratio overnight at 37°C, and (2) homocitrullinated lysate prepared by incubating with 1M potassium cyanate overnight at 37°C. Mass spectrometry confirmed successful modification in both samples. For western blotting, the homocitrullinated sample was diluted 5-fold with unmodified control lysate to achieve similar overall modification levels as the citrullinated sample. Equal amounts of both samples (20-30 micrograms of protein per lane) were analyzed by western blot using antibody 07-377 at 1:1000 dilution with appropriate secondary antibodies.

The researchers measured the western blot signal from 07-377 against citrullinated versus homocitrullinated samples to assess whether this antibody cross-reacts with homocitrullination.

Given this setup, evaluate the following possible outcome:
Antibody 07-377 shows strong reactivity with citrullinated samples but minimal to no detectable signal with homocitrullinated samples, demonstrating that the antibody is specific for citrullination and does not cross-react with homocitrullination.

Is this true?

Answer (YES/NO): NO